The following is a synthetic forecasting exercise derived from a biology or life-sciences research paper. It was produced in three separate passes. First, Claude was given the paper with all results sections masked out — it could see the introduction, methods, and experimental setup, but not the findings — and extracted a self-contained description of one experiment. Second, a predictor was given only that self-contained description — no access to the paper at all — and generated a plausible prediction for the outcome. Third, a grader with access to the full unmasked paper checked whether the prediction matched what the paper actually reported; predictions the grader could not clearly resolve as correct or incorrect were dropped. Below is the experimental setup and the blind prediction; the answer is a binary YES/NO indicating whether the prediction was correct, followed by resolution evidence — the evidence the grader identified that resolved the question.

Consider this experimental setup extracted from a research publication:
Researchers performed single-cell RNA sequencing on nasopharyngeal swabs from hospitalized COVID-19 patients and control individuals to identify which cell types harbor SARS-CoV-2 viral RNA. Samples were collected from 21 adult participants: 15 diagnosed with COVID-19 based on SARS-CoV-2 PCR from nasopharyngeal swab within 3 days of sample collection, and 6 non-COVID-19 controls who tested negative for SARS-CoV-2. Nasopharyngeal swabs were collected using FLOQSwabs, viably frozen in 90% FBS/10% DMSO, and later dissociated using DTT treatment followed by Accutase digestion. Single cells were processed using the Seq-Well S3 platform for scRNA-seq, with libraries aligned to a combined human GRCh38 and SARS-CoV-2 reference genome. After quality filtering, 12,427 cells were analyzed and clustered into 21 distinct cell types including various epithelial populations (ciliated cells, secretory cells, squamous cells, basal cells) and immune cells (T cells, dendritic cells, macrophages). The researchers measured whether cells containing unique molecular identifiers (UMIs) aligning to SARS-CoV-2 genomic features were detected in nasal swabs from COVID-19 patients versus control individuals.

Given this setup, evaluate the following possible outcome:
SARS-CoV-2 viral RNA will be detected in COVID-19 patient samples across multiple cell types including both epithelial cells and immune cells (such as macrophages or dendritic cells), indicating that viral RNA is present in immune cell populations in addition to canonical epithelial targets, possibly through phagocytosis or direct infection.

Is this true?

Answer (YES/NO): YES